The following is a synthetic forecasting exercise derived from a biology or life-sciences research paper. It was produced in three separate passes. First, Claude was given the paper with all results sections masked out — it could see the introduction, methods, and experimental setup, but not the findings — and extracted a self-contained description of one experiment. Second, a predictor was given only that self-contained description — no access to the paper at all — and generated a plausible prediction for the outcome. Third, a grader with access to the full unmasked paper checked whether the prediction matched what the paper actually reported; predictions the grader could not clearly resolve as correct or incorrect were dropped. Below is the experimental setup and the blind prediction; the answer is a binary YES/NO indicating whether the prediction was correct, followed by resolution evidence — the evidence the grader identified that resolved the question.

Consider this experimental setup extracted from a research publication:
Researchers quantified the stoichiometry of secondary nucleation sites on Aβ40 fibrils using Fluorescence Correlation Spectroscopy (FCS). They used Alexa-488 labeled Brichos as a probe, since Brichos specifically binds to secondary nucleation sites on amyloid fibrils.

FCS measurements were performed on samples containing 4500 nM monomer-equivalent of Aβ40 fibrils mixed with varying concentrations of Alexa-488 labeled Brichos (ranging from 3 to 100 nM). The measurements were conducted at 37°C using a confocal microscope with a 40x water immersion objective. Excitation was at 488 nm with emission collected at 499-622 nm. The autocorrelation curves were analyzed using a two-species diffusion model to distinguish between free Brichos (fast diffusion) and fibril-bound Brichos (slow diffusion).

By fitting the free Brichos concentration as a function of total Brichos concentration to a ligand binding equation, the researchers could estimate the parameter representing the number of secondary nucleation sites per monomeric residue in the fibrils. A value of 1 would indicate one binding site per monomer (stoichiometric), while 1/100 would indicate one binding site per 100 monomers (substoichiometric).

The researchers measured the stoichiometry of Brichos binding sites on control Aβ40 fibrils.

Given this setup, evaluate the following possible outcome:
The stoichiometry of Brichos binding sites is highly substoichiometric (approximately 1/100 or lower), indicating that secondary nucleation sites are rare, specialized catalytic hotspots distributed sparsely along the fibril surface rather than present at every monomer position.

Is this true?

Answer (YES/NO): NO